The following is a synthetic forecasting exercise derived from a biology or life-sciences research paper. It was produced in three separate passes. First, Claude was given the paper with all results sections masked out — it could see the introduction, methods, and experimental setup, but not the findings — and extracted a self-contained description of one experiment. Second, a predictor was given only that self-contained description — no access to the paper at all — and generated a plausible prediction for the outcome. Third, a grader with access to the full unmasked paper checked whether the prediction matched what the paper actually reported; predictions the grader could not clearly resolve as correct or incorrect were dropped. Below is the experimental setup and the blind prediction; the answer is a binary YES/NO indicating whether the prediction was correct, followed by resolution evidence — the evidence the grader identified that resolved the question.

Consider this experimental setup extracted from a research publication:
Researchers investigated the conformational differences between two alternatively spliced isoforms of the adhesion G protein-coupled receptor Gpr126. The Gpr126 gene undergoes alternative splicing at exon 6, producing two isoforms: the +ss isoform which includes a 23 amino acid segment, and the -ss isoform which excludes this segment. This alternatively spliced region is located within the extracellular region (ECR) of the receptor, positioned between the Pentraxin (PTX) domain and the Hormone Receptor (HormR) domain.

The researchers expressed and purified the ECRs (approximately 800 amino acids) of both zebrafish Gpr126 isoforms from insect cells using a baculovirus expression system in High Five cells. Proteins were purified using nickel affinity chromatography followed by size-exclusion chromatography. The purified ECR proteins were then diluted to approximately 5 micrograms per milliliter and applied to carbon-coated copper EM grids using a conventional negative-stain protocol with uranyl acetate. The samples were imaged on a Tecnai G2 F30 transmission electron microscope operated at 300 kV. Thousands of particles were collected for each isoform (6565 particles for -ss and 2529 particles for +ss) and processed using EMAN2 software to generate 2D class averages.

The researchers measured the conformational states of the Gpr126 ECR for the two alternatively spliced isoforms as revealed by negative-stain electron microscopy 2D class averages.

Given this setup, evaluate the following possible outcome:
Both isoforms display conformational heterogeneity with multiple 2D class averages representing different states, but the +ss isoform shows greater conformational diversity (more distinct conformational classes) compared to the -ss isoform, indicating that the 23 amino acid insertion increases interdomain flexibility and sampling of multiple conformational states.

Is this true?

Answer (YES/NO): YES